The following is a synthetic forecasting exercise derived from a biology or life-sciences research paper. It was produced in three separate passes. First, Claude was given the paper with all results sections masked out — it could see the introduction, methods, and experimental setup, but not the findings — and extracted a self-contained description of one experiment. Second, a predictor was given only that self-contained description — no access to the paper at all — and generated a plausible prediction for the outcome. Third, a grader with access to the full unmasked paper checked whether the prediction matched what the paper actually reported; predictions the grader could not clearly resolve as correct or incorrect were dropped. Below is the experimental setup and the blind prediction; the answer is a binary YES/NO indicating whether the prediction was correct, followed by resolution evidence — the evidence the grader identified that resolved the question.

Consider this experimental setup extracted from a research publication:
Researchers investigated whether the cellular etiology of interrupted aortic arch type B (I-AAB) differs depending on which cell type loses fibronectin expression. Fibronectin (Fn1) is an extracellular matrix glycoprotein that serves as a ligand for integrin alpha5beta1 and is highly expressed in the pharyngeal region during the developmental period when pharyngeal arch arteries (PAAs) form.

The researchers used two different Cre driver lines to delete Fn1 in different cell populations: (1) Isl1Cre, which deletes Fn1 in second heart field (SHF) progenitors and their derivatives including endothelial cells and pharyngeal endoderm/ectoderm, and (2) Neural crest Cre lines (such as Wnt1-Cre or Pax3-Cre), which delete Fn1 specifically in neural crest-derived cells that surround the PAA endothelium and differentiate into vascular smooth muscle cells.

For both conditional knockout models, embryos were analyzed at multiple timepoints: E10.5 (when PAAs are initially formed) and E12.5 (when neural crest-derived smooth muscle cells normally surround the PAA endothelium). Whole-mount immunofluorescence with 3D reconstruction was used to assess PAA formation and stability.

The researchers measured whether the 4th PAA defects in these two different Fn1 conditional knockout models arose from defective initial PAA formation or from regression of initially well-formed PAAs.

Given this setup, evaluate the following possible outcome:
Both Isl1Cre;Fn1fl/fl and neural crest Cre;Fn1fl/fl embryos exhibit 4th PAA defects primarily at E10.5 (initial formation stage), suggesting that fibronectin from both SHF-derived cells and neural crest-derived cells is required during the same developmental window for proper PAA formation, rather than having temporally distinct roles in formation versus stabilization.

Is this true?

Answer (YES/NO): NO